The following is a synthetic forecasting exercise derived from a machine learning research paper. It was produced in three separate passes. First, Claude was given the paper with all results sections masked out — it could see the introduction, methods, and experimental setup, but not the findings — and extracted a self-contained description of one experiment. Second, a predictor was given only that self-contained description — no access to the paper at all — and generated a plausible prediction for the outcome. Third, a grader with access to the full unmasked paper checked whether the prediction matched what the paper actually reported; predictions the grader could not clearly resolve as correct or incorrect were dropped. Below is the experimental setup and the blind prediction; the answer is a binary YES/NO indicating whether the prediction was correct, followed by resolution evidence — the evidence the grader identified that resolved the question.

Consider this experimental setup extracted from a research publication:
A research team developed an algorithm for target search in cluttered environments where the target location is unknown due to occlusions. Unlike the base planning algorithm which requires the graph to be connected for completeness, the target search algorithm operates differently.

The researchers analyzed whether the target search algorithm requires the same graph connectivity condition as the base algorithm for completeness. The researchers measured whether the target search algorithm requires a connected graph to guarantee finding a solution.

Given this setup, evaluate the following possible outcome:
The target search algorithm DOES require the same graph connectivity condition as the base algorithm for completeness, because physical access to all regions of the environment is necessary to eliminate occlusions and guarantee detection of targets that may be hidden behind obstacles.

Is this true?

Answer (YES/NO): NO